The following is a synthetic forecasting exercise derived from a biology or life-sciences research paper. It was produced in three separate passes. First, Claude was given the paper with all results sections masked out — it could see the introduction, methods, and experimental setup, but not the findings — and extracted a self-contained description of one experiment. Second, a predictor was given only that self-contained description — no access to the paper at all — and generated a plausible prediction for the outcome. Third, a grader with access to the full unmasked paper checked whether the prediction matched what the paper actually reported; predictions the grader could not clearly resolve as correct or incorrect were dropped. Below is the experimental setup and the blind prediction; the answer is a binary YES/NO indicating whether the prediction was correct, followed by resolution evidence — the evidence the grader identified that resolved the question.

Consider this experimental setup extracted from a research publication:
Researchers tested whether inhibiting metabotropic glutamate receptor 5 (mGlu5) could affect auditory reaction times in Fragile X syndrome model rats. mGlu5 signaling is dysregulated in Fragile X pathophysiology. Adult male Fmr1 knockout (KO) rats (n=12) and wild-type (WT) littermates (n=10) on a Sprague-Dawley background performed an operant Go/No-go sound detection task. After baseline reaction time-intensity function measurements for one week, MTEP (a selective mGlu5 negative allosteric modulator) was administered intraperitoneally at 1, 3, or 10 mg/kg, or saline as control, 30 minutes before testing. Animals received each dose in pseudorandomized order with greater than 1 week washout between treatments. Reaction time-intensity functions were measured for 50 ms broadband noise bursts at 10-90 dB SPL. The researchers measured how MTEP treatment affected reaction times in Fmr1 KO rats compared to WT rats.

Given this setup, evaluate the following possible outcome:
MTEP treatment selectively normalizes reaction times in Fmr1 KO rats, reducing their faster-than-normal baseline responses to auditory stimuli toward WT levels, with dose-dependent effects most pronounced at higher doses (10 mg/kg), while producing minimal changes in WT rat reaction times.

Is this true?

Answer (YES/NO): YES